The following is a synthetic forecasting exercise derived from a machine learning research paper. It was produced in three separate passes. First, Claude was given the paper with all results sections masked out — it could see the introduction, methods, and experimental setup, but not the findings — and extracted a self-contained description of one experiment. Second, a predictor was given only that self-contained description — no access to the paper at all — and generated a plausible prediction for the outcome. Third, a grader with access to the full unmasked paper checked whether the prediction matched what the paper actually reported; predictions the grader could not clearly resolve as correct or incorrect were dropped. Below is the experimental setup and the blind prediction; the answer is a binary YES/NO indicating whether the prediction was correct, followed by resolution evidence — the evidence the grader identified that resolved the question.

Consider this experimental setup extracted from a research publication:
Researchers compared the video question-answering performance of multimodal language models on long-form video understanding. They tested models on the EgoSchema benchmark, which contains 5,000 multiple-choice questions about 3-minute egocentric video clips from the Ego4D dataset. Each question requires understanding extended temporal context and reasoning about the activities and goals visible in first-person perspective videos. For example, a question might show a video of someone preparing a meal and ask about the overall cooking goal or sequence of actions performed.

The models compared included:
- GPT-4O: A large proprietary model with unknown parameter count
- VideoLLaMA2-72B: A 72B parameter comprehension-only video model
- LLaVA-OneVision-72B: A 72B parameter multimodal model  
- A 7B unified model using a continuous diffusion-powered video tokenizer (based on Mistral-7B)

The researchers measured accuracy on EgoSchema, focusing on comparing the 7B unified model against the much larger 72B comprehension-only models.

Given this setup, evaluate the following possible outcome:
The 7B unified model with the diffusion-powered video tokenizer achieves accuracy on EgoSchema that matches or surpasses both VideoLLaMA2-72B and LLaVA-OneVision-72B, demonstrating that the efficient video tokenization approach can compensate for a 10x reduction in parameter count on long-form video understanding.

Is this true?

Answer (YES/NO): NO